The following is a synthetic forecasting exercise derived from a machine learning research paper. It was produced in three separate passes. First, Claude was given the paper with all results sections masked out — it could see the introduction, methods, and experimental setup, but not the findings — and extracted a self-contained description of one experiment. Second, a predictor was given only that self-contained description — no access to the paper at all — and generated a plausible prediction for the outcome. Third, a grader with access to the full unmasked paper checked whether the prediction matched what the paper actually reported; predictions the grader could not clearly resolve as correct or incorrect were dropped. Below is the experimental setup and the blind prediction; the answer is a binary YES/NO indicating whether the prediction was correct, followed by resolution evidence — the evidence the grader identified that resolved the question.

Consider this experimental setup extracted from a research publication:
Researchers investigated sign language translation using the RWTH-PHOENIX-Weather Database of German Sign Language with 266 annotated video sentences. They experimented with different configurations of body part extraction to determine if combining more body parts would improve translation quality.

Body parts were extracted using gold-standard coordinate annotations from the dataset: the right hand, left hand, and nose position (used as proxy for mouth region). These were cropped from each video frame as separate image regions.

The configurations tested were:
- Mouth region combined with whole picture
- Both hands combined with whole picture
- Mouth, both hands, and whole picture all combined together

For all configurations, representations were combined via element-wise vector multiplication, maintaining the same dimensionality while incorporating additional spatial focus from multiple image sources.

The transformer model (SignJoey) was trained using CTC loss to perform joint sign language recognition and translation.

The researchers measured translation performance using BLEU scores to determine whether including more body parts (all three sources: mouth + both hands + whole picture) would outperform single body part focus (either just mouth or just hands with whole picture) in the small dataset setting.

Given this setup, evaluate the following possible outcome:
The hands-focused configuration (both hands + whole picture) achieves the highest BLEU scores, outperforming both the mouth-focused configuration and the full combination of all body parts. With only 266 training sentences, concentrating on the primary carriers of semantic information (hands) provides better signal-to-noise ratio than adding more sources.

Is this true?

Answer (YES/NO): NO